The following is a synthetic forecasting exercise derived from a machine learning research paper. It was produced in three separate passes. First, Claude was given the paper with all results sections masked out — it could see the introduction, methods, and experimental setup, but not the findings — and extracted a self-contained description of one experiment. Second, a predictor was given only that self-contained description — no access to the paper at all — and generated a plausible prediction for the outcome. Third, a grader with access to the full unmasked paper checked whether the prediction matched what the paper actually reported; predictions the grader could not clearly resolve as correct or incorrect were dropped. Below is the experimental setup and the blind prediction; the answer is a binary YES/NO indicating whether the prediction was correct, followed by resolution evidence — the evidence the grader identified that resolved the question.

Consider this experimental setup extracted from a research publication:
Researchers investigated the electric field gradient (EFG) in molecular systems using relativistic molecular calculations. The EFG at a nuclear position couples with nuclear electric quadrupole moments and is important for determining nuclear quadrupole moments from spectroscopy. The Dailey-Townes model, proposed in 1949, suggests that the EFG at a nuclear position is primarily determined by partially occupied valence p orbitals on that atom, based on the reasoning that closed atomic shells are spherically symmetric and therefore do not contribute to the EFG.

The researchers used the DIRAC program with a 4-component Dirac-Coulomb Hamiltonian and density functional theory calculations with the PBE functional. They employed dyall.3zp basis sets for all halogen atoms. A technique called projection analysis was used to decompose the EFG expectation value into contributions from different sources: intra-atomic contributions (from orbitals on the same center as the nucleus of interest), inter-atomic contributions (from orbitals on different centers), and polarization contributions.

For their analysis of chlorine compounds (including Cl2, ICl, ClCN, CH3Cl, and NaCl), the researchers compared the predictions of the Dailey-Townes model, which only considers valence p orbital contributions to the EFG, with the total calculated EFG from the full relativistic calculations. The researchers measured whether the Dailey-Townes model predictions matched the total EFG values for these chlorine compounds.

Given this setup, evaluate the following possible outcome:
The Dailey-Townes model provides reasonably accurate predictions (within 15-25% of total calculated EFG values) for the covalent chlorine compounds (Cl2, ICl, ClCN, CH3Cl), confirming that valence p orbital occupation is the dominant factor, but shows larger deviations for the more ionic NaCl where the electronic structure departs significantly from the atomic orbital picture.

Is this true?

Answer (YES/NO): NO